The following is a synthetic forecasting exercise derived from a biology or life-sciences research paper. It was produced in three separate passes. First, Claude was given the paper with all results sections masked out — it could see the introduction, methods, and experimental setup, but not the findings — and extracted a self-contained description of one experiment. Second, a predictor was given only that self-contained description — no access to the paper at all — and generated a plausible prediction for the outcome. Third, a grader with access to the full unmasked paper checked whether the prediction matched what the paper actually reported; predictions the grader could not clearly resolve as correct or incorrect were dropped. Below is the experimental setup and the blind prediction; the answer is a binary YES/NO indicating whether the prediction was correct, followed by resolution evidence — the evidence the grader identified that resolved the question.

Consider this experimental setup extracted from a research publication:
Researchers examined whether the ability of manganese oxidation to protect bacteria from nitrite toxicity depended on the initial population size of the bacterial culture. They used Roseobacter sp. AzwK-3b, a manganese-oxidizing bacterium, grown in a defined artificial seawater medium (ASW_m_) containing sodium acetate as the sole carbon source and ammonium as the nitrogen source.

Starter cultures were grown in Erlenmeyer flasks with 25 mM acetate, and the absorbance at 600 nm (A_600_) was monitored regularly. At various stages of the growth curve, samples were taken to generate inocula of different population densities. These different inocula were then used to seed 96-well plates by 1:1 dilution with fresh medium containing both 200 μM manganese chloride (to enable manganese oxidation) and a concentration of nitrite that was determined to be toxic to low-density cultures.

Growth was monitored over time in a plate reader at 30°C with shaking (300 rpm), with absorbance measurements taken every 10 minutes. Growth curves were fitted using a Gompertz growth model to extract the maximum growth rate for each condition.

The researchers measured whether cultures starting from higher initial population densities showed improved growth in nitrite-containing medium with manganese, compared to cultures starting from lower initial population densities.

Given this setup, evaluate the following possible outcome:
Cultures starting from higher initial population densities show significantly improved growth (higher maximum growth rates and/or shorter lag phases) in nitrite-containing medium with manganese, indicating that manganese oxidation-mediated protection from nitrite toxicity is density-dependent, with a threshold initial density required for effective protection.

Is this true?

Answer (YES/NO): YES